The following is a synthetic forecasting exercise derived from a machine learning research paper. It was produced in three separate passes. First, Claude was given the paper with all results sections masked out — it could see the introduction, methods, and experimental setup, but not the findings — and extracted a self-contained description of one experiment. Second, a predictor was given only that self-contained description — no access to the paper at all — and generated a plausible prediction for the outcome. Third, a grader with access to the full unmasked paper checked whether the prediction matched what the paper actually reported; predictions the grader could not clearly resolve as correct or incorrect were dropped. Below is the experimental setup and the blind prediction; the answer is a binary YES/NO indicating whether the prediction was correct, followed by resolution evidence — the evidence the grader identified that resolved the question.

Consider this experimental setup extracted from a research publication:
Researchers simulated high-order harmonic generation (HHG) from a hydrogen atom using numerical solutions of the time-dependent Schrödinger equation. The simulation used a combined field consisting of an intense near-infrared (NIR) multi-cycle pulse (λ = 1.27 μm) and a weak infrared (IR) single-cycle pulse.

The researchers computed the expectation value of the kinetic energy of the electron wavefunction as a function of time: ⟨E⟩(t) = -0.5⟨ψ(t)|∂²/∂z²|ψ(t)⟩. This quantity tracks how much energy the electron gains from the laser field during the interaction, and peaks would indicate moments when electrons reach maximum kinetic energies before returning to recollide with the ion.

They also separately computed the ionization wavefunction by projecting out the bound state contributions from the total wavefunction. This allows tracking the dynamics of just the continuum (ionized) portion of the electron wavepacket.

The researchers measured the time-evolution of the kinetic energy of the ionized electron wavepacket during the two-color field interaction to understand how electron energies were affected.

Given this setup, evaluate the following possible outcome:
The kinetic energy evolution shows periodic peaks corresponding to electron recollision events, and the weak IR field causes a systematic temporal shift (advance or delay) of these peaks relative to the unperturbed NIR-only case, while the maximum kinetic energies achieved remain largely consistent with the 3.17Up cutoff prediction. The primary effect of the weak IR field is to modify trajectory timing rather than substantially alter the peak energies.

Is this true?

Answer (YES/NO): NO